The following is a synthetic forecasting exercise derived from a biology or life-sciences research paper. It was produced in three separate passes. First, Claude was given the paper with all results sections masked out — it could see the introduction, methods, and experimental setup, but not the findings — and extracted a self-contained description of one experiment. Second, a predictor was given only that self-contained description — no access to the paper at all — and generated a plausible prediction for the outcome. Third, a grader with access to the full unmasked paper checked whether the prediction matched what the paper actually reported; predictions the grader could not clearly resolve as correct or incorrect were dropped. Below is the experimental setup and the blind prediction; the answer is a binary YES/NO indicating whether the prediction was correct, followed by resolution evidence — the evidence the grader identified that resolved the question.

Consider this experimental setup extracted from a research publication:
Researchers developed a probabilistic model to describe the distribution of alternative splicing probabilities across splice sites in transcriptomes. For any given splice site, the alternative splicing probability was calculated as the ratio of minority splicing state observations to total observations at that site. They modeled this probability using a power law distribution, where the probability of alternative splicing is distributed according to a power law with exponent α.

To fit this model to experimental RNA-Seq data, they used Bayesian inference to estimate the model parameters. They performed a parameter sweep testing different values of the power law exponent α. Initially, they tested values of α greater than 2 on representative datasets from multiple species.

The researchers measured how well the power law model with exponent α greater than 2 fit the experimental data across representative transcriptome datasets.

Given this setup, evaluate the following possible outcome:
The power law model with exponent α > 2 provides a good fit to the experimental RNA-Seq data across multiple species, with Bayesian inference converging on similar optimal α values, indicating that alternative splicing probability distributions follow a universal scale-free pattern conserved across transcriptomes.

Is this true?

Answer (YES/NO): NO